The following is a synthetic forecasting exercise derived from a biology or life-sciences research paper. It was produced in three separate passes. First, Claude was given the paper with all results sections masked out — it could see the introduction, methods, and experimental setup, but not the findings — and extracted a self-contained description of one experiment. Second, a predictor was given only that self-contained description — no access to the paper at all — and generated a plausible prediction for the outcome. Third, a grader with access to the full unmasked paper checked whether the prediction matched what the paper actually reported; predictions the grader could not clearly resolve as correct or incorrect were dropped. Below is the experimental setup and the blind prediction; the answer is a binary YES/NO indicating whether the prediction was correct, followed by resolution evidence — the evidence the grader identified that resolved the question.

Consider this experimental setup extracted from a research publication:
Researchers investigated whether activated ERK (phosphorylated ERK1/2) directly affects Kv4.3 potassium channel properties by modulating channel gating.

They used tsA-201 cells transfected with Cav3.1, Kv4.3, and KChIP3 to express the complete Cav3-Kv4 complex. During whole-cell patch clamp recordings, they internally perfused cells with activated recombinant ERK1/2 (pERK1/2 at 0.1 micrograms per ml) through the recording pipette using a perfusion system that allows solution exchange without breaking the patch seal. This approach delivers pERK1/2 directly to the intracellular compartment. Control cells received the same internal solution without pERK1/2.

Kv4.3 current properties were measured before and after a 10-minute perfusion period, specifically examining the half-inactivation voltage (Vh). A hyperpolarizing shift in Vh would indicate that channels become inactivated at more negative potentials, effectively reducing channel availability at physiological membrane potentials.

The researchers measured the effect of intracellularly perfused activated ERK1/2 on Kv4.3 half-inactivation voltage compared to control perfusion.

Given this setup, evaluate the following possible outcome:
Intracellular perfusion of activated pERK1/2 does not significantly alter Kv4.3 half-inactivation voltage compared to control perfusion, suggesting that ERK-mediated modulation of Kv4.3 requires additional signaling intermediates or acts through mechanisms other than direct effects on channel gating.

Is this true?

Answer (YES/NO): NO